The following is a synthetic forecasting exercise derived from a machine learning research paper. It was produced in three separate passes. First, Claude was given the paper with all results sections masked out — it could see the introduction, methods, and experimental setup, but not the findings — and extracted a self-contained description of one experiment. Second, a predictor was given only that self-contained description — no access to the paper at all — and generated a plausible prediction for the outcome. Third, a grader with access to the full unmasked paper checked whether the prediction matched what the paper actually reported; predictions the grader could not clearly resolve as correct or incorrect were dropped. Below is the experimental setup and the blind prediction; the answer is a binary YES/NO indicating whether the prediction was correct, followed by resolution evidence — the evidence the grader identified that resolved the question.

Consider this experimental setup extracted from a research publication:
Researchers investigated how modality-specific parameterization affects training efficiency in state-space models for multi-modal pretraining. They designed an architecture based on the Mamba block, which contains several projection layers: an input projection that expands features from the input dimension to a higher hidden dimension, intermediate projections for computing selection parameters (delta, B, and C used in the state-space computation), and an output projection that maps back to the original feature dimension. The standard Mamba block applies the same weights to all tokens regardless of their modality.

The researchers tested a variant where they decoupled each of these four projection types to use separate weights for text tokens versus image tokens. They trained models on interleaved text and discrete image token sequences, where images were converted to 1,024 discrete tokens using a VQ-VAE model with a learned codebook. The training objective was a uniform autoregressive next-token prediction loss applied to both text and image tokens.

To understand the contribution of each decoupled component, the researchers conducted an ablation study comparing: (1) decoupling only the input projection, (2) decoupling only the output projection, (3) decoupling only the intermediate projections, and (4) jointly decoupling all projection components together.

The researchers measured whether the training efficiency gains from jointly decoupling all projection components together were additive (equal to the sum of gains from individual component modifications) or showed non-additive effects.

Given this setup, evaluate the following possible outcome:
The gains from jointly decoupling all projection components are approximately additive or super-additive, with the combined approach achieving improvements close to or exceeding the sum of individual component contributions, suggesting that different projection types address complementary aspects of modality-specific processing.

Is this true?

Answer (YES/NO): YES